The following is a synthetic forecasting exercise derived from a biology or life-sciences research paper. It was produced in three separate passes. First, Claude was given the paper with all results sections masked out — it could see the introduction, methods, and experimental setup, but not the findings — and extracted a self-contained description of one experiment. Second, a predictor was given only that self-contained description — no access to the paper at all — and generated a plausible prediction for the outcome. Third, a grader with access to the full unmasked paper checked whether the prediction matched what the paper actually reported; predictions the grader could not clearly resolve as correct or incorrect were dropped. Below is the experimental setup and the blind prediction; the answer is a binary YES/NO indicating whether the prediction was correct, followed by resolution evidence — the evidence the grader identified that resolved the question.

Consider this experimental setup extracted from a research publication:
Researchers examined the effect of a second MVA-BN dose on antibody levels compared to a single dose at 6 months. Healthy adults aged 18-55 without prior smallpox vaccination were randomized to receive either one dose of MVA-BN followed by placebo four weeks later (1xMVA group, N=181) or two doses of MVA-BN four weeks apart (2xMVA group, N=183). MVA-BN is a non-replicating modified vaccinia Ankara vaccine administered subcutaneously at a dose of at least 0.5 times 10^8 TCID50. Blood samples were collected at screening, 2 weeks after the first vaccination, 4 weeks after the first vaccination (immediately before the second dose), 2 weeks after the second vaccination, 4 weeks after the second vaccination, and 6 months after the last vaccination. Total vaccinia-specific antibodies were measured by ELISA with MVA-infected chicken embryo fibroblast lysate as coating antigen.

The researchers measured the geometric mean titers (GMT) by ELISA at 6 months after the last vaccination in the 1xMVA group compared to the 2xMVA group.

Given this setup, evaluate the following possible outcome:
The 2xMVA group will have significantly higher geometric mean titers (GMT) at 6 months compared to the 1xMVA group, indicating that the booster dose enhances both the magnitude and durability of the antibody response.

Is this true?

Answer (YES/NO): YES